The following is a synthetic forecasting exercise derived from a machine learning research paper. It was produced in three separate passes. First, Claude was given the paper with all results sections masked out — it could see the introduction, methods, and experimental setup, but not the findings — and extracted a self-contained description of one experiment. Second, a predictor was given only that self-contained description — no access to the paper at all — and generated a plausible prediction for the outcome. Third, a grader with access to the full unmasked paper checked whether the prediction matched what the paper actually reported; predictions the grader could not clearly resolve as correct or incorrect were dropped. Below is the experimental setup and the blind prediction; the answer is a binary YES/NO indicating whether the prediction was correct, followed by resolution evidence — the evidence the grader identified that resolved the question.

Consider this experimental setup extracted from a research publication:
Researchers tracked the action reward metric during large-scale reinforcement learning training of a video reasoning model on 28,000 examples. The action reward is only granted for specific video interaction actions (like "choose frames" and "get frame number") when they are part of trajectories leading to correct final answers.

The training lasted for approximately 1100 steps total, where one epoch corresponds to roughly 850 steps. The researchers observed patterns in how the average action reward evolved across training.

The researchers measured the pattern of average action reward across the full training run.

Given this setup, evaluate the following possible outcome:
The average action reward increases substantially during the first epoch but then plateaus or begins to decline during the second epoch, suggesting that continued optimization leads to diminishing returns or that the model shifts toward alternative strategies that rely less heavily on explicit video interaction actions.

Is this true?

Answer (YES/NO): NO